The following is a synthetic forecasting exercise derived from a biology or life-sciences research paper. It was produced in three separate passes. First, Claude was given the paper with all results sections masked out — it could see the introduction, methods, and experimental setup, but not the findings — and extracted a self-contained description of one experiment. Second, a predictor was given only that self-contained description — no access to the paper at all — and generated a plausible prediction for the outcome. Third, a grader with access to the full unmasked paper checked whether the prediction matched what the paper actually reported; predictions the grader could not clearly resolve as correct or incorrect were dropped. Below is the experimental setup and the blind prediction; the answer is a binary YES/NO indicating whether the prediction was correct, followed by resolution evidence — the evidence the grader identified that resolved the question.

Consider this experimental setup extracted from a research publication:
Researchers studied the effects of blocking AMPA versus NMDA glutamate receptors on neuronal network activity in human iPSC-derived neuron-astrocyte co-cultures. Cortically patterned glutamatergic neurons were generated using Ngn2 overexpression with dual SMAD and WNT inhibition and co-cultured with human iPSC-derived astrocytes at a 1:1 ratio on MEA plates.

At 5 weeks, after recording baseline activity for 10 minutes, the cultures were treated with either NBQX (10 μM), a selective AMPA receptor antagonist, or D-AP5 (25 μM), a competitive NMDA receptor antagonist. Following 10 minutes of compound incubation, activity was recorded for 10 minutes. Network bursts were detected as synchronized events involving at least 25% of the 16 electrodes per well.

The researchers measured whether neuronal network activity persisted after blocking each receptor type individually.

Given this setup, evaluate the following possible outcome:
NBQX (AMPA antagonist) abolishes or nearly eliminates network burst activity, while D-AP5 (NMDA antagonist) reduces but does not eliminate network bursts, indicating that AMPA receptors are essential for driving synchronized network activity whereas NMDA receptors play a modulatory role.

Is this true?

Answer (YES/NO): YES